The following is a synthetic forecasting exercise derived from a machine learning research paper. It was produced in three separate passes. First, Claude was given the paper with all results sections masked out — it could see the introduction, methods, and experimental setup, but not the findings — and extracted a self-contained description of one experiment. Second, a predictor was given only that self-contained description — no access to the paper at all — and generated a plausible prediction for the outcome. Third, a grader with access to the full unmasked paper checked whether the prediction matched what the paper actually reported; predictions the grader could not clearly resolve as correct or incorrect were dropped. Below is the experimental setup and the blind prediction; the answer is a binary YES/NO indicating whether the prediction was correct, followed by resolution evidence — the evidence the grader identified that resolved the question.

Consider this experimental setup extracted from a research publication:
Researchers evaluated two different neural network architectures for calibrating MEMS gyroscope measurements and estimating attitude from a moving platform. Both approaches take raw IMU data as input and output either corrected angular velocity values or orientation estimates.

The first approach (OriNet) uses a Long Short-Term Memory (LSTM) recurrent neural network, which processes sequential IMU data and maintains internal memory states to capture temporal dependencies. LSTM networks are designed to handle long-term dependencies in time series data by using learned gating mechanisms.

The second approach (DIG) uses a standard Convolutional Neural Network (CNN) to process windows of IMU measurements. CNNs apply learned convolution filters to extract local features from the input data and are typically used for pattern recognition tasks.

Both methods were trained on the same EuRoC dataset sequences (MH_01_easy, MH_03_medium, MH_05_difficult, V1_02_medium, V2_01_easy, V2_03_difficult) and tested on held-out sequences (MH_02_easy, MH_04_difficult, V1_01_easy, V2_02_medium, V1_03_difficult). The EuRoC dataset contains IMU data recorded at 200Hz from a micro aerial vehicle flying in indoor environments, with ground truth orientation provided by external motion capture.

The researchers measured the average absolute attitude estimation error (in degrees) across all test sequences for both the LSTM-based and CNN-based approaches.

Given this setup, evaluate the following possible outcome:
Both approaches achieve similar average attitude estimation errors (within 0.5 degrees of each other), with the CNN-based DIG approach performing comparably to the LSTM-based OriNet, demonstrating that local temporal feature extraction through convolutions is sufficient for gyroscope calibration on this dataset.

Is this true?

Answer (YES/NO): NO